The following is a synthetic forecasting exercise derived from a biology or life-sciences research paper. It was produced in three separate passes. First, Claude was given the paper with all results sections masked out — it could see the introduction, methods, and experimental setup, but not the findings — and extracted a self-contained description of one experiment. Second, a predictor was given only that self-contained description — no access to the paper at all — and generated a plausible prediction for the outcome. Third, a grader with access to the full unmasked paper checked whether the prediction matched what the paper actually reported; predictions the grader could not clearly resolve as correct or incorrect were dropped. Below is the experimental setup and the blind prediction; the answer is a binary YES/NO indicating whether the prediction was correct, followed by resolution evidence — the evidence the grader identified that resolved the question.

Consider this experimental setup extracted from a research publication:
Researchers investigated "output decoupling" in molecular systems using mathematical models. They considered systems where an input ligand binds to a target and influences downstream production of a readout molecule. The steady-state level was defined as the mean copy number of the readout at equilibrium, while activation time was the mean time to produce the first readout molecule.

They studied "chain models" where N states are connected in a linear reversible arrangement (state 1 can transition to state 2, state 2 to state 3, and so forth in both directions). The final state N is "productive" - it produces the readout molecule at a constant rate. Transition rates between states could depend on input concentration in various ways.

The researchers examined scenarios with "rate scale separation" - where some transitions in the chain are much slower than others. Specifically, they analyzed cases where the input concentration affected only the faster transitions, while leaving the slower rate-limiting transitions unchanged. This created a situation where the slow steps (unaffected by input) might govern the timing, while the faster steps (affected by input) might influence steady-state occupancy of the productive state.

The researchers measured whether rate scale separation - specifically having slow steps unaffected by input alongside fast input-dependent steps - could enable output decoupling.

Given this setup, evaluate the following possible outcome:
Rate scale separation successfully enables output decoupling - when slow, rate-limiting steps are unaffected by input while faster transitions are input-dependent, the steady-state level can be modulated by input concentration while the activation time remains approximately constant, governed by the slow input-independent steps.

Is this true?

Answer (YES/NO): YES